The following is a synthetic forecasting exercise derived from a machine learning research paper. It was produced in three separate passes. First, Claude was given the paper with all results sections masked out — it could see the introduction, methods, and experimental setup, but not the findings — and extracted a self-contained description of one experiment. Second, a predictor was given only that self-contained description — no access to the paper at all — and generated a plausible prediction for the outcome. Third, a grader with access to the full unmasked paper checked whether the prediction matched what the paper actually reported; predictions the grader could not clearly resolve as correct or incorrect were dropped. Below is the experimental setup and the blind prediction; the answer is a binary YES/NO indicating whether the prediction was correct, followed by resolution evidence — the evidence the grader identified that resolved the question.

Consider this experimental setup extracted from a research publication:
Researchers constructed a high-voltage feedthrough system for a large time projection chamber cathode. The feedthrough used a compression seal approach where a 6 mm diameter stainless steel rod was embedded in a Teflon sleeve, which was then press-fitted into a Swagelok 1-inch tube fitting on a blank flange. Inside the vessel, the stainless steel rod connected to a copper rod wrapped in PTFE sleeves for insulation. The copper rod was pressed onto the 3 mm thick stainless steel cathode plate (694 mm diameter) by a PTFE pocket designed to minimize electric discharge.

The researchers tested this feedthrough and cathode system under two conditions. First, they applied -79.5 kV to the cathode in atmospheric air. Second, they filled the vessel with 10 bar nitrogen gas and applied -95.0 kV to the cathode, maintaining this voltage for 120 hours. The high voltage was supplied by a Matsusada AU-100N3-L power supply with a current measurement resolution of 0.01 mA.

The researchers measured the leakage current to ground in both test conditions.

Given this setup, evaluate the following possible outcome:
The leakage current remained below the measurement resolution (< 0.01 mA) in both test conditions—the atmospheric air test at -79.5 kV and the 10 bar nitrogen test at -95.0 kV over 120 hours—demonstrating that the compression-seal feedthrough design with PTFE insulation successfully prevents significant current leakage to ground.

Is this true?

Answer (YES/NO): NO